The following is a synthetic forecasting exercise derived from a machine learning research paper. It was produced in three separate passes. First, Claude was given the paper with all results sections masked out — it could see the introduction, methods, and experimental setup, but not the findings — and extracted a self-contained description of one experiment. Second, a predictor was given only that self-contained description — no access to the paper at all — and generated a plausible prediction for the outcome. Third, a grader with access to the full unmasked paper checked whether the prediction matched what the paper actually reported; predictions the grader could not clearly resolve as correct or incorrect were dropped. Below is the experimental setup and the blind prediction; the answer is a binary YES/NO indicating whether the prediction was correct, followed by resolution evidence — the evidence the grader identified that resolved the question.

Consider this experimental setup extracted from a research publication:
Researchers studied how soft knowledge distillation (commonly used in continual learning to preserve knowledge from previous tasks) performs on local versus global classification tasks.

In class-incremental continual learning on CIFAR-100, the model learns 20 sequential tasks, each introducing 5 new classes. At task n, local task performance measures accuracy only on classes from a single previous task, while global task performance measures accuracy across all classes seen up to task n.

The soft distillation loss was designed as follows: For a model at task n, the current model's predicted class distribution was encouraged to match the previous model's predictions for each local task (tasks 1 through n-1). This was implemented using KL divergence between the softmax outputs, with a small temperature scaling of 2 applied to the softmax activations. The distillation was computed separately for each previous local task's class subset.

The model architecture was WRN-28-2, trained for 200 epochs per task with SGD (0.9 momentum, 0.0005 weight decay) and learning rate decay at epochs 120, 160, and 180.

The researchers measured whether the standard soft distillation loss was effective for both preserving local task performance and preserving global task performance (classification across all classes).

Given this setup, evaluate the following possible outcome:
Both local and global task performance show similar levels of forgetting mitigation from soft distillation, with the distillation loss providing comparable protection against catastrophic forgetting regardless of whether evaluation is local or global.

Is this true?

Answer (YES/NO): NO